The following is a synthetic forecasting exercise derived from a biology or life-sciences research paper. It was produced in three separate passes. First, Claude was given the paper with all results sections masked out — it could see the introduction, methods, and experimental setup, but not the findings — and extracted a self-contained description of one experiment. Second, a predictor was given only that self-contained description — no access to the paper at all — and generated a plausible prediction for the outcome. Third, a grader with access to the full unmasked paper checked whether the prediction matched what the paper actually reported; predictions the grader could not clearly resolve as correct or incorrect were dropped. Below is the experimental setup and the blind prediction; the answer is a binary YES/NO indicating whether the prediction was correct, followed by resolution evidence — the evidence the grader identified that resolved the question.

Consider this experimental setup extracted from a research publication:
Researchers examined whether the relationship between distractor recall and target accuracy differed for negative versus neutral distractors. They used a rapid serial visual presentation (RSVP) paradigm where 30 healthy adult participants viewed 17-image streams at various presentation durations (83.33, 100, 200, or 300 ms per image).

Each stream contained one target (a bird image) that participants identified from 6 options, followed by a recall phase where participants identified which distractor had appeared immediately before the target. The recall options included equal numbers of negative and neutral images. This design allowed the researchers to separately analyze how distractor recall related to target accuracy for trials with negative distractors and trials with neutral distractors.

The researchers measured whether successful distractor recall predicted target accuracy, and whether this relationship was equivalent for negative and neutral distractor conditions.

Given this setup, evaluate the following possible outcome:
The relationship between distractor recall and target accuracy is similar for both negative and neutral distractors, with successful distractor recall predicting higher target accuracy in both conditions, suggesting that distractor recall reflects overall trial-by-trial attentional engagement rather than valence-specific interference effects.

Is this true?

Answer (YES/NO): NO